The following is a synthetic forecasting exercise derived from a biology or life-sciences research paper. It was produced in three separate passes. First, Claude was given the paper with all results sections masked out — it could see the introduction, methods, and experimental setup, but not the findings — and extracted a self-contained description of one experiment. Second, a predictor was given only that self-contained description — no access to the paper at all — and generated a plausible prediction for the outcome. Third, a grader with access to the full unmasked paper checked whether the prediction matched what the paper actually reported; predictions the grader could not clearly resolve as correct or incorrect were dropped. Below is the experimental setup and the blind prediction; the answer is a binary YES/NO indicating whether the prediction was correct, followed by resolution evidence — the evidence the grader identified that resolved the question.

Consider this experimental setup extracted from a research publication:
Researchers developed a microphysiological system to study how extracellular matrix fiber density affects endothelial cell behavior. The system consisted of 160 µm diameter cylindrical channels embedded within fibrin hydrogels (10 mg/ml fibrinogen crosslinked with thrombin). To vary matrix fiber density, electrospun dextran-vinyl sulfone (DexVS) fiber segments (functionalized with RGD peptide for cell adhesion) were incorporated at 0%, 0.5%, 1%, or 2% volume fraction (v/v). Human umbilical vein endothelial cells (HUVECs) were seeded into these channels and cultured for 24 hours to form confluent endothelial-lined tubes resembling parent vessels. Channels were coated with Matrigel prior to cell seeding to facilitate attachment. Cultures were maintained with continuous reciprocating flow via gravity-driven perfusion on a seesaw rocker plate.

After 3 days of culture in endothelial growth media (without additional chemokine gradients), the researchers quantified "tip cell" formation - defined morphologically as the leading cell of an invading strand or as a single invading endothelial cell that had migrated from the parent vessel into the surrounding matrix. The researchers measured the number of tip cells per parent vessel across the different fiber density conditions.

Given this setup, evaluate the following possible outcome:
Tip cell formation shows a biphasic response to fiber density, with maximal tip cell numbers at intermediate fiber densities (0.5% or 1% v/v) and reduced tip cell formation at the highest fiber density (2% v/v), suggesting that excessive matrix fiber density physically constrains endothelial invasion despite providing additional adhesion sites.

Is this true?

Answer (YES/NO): NO